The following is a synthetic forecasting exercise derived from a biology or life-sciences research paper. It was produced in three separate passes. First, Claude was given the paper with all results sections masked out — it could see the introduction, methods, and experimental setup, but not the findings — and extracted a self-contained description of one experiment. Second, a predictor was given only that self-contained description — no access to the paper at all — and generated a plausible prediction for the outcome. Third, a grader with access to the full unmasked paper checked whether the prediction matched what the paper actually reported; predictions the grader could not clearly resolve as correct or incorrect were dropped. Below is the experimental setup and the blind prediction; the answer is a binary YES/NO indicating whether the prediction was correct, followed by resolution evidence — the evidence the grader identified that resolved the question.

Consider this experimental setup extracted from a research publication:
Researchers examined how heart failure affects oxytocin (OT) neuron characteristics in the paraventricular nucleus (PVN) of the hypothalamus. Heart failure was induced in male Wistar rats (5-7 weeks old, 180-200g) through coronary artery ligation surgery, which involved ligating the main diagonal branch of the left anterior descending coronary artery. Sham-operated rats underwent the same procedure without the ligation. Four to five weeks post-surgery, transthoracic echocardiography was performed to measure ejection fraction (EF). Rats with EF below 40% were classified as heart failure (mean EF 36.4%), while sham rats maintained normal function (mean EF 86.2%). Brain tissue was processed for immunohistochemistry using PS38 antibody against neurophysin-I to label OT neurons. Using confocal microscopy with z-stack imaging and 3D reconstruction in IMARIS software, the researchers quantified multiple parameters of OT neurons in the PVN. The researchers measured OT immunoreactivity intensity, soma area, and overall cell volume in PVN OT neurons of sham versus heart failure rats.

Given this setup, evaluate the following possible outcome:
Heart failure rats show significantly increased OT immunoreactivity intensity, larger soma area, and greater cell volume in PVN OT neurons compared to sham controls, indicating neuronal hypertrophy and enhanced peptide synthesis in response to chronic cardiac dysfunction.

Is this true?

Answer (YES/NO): YES